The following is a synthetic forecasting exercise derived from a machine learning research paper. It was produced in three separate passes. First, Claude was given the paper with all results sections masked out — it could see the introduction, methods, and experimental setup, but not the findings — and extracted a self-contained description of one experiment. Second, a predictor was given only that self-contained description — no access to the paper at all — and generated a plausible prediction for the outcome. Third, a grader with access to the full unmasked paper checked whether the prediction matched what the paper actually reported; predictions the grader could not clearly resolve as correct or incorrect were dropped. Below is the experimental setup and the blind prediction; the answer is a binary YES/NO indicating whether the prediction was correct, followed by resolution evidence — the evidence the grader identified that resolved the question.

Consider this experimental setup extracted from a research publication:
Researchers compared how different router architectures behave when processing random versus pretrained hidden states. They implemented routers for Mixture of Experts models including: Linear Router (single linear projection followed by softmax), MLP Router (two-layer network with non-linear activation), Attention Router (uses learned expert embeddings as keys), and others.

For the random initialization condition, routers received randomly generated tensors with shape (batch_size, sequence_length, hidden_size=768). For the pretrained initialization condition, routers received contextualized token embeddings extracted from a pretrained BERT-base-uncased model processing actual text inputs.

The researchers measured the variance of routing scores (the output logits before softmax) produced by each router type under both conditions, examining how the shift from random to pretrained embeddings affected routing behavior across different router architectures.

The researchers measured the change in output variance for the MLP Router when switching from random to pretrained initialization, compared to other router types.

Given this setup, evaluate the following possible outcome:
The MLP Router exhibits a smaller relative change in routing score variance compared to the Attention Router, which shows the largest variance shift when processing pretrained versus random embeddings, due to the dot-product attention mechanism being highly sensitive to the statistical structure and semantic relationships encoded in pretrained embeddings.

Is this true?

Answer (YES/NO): NO